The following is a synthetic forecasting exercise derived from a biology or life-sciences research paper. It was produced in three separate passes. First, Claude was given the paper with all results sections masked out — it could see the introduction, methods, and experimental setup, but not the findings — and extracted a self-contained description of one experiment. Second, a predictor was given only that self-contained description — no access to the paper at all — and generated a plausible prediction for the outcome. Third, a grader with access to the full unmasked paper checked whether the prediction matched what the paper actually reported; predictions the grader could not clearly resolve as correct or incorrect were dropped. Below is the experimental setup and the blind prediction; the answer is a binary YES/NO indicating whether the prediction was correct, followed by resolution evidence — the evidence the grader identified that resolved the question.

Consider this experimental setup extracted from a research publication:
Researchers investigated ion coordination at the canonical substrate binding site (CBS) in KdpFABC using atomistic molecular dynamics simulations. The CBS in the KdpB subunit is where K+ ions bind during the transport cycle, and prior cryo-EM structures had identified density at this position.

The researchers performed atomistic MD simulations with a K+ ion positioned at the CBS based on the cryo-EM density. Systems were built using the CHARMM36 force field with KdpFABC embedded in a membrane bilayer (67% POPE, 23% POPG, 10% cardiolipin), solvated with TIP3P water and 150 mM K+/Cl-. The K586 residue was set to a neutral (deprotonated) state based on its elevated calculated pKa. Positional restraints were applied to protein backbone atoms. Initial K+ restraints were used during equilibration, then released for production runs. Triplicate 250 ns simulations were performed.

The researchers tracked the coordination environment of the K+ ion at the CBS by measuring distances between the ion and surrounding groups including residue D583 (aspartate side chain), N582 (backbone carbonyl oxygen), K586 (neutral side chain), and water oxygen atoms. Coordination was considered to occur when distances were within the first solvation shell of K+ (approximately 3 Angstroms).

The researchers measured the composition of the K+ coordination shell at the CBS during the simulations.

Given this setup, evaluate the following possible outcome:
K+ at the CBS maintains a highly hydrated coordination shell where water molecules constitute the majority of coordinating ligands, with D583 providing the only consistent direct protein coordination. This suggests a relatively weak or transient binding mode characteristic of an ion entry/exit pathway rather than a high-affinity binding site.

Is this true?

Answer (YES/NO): NO